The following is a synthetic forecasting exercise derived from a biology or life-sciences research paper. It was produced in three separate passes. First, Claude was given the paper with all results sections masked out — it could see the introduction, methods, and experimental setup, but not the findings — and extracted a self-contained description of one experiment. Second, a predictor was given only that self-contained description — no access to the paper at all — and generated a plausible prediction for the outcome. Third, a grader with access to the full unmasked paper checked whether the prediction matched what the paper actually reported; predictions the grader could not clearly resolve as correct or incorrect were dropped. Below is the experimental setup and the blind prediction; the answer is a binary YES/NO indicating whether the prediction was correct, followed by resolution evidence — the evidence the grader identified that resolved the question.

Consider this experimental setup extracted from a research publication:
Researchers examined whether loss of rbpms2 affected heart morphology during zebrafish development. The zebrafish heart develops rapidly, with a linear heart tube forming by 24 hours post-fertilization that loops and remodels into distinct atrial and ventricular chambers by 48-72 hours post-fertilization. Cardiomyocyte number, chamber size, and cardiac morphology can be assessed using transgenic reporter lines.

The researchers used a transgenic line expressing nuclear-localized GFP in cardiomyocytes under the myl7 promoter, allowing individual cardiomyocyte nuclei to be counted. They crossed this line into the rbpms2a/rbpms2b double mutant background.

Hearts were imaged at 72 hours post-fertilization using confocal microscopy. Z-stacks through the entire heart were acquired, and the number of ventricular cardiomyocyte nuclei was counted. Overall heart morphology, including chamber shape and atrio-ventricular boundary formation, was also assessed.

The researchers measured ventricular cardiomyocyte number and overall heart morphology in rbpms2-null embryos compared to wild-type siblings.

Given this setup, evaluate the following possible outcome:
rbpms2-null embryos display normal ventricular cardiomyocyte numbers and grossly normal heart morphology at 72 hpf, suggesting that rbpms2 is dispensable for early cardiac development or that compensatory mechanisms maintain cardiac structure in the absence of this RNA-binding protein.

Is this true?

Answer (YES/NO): YES